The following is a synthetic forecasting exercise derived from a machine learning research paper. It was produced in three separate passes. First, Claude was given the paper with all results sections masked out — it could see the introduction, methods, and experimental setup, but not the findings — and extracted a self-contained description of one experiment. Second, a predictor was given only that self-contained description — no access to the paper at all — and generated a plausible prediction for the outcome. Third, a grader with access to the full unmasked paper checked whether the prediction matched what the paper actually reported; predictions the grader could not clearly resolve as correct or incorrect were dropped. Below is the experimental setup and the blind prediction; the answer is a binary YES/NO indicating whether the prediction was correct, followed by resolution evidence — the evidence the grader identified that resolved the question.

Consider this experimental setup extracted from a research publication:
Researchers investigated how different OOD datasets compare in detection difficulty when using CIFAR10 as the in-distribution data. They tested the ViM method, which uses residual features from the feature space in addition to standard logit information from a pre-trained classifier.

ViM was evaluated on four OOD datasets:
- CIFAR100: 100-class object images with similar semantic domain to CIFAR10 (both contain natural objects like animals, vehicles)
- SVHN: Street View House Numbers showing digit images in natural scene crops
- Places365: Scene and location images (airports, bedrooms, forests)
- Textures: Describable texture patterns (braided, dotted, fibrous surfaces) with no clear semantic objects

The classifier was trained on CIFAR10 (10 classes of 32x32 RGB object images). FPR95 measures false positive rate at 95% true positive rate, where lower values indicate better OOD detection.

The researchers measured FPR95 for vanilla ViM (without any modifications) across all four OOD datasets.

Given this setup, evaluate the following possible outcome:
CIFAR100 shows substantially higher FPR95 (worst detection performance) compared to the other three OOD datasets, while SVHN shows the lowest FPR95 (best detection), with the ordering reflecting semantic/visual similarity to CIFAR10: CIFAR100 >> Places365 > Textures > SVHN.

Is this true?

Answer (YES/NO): NO